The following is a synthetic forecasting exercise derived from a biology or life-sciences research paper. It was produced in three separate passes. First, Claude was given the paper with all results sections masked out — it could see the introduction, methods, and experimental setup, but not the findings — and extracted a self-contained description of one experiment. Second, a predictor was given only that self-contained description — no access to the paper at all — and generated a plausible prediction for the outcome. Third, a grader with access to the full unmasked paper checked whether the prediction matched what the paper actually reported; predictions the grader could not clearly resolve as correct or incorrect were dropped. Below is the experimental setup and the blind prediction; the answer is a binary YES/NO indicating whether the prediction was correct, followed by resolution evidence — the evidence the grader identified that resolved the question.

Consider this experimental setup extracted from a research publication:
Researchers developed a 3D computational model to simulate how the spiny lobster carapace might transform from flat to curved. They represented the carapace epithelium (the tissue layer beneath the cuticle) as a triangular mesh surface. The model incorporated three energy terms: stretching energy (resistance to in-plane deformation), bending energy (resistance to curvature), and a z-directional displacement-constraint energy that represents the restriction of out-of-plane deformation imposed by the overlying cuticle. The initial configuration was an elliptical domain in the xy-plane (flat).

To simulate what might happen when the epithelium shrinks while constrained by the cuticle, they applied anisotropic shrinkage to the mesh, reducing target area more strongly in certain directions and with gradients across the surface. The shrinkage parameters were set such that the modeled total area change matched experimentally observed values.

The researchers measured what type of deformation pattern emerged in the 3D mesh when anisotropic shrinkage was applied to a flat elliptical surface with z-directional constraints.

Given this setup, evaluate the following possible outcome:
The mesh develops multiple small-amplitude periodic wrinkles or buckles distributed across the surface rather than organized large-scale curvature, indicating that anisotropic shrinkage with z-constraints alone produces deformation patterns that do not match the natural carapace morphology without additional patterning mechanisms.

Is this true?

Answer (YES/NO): NO